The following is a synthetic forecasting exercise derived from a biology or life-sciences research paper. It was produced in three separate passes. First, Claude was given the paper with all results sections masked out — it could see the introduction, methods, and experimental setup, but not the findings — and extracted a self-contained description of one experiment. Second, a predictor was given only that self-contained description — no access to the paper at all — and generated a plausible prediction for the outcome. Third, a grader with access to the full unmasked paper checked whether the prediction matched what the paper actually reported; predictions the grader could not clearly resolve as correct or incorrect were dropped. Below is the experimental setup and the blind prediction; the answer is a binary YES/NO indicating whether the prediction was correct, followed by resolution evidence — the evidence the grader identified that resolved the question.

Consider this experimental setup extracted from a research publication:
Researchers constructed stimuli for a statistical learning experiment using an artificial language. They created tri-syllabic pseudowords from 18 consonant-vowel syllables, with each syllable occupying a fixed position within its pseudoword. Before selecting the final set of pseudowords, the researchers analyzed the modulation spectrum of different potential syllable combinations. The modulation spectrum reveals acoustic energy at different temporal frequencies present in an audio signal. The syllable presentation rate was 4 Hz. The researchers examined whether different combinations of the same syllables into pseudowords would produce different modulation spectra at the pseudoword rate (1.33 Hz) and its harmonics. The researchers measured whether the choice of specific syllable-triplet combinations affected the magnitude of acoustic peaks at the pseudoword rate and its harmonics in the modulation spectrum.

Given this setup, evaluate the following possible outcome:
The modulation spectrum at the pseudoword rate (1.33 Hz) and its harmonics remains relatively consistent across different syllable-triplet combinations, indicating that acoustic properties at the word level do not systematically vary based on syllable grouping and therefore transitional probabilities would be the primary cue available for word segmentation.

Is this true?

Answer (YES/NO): NO